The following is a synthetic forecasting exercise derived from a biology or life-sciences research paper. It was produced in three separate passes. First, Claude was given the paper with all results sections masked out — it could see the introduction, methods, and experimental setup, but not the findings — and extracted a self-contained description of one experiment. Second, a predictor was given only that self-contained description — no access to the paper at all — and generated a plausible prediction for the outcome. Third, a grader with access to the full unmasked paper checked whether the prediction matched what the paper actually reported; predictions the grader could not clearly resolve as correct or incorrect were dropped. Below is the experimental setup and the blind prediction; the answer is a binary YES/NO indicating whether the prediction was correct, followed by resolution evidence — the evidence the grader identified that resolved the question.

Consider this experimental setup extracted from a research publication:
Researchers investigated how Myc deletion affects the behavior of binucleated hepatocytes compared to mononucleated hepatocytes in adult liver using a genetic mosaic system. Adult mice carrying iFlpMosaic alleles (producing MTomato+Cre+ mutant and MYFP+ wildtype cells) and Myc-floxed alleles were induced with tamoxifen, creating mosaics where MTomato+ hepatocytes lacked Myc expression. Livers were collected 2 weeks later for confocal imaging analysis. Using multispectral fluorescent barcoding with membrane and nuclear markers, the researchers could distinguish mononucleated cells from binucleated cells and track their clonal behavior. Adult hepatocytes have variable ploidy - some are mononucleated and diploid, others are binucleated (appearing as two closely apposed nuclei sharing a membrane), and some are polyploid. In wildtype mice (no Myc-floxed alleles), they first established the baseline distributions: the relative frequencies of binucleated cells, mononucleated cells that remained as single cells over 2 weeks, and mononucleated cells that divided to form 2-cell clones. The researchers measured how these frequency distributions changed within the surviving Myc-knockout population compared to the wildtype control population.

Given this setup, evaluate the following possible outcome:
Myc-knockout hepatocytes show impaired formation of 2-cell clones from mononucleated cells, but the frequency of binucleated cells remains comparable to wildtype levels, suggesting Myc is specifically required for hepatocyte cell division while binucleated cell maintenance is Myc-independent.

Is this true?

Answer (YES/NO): NO